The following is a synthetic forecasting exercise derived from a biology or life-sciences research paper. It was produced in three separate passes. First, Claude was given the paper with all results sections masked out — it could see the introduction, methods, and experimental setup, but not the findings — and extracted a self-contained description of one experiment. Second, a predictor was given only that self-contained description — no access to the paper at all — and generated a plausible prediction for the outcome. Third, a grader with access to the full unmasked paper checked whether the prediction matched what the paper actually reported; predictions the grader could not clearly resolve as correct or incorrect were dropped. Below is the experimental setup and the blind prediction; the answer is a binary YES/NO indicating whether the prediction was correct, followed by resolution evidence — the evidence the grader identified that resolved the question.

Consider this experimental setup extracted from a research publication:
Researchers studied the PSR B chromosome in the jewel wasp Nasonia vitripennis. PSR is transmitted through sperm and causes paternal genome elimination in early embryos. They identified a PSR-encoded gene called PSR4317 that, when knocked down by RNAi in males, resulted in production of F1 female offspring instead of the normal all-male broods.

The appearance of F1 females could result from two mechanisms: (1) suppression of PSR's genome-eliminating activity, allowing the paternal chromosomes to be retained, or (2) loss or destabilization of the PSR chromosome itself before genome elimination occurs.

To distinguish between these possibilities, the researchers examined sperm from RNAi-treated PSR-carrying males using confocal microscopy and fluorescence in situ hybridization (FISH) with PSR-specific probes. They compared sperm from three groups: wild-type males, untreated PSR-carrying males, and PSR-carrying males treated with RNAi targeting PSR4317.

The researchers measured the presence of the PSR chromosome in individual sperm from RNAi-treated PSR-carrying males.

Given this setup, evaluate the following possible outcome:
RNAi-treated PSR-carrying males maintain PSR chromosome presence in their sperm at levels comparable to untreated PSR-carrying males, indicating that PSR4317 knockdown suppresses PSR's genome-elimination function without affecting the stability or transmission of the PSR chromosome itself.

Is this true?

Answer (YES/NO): YES